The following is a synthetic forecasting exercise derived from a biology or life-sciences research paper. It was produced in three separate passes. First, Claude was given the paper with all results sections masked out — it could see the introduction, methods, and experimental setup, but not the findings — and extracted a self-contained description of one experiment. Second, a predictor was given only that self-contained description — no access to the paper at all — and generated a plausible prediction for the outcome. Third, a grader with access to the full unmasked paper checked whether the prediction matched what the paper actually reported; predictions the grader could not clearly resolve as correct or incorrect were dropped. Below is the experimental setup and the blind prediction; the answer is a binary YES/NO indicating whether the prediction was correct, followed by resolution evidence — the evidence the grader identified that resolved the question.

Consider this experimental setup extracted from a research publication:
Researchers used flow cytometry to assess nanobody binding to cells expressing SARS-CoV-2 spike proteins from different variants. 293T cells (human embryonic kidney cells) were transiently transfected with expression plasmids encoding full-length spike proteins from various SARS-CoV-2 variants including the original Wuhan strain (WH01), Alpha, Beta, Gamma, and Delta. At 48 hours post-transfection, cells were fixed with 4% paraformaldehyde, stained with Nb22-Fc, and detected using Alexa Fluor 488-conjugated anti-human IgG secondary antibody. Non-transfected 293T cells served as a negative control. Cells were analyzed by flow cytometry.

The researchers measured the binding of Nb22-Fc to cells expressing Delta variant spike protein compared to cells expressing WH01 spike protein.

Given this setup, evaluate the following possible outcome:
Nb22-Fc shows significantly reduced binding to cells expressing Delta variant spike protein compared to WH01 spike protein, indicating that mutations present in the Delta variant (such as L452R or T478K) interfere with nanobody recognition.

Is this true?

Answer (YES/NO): NO